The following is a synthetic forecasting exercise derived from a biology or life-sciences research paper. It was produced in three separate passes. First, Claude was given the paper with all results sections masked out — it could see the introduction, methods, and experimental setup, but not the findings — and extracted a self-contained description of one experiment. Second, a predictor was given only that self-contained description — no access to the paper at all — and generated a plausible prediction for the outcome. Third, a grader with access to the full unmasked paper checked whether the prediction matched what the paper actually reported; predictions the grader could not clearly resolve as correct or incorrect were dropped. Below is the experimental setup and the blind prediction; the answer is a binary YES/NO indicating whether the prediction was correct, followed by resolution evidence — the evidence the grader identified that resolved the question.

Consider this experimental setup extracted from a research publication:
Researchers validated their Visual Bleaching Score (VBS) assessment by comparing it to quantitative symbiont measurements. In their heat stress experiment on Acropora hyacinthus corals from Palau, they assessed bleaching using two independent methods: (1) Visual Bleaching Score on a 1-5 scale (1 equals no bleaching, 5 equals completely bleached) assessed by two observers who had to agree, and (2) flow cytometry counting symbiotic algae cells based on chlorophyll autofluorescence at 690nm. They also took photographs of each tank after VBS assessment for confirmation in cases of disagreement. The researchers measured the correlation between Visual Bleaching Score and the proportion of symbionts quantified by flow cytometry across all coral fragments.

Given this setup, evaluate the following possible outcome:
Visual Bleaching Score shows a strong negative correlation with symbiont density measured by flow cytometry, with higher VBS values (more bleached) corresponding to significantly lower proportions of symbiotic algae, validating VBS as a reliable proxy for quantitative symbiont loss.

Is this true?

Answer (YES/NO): NO